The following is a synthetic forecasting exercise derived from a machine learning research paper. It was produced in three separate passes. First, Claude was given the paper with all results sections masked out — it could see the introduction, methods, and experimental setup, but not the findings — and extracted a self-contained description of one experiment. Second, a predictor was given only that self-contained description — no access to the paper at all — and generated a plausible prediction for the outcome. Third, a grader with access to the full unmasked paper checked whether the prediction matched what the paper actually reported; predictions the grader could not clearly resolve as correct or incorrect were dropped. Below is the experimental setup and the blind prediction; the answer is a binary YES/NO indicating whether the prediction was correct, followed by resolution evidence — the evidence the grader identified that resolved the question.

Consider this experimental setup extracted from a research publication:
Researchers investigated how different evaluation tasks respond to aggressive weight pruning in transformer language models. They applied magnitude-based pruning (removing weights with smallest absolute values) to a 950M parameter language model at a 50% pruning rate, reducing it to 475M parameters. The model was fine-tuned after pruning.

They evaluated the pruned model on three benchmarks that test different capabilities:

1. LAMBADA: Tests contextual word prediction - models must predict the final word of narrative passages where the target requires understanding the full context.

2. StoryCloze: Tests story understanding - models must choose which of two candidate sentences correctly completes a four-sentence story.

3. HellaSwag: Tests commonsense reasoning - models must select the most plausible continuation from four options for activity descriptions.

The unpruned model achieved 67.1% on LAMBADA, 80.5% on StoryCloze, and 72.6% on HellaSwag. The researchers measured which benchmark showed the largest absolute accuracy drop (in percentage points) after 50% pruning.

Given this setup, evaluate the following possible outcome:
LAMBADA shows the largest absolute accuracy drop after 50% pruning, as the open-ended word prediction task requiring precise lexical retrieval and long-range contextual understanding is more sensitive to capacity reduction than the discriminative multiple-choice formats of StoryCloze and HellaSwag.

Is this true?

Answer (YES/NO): NO